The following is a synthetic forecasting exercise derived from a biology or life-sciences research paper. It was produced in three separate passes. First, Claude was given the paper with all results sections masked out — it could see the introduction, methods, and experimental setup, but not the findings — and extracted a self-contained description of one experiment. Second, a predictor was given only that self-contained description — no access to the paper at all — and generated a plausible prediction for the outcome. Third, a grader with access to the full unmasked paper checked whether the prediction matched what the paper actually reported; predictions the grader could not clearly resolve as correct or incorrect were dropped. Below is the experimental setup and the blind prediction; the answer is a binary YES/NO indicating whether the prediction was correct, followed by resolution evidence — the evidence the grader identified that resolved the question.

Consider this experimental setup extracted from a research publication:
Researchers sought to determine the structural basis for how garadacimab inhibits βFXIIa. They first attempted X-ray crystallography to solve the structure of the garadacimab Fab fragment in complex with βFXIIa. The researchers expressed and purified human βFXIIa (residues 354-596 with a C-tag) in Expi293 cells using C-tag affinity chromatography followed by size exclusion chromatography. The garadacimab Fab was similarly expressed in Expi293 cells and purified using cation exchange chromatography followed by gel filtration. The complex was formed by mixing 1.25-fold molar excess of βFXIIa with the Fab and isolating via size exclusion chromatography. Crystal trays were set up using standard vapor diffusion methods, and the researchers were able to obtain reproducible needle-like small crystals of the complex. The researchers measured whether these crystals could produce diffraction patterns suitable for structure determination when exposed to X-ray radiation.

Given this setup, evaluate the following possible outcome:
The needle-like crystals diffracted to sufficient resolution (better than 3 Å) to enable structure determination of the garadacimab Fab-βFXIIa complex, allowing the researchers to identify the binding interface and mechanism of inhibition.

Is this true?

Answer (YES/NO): NO